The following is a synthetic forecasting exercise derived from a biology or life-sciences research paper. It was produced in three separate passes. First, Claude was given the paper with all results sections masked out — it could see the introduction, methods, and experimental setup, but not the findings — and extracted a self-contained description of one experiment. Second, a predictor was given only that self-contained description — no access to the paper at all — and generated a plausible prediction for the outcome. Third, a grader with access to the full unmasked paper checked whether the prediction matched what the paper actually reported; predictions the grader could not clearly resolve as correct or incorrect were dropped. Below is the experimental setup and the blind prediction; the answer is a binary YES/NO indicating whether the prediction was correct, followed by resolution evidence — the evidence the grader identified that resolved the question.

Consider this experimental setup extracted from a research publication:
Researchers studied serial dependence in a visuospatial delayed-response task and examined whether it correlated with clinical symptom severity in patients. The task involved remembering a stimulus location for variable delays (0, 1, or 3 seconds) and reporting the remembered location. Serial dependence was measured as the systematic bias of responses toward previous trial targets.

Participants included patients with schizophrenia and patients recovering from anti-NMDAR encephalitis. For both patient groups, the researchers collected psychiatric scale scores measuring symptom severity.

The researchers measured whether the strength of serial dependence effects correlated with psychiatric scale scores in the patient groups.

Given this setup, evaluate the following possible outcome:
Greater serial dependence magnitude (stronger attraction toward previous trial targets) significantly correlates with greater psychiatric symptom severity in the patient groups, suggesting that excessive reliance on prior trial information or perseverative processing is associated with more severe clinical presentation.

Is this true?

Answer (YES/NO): NO